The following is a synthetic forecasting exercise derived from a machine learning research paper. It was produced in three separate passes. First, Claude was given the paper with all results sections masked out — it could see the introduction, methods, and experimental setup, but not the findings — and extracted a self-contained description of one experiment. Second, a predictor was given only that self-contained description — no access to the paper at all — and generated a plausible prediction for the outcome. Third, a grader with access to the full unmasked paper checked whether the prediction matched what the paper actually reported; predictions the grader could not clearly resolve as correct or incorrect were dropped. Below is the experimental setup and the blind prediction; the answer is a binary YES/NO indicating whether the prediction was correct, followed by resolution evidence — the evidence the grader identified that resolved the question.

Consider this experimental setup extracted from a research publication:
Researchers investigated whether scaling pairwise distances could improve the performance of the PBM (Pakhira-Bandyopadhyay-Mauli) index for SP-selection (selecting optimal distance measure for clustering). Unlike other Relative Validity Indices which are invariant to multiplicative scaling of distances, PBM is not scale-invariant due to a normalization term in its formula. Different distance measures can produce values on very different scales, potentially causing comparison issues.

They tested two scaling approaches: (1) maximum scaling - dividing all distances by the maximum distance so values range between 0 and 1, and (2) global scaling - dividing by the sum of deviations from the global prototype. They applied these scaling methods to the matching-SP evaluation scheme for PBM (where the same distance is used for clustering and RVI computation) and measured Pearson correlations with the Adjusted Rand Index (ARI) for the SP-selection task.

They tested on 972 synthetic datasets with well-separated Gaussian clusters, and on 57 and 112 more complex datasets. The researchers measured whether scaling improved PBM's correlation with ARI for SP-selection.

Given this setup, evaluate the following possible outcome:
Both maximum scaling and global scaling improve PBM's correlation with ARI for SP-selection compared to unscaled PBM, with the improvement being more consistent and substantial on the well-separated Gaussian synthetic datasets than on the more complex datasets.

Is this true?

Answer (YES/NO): NO